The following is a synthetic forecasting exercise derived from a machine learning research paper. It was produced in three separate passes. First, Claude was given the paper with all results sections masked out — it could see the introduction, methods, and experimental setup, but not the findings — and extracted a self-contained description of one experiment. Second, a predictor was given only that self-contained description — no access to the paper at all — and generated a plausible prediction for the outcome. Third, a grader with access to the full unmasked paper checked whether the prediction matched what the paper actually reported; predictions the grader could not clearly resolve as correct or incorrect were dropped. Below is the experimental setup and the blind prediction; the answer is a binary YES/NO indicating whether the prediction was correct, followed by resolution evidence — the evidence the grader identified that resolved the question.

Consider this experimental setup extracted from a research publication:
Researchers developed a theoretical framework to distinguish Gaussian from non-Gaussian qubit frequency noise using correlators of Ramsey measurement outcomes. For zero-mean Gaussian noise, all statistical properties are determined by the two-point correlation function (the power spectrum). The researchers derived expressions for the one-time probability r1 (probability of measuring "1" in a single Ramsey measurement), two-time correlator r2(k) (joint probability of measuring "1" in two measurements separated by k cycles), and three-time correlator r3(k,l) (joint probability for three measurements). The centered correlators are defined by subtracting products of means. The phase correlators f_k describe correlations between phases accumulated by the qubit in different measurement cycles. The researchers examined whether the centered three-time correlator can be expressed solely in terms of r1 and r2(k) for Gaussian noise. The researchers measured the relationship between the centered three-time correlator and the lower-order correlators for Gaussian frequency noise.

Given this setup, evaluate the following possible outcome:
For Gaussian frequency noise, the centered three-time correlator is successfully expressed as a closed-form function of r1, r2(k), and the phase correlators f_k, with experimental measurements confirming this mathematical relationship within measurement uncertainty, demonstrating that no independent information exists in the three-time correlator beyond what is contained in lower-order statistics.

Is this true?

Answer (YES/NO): NO